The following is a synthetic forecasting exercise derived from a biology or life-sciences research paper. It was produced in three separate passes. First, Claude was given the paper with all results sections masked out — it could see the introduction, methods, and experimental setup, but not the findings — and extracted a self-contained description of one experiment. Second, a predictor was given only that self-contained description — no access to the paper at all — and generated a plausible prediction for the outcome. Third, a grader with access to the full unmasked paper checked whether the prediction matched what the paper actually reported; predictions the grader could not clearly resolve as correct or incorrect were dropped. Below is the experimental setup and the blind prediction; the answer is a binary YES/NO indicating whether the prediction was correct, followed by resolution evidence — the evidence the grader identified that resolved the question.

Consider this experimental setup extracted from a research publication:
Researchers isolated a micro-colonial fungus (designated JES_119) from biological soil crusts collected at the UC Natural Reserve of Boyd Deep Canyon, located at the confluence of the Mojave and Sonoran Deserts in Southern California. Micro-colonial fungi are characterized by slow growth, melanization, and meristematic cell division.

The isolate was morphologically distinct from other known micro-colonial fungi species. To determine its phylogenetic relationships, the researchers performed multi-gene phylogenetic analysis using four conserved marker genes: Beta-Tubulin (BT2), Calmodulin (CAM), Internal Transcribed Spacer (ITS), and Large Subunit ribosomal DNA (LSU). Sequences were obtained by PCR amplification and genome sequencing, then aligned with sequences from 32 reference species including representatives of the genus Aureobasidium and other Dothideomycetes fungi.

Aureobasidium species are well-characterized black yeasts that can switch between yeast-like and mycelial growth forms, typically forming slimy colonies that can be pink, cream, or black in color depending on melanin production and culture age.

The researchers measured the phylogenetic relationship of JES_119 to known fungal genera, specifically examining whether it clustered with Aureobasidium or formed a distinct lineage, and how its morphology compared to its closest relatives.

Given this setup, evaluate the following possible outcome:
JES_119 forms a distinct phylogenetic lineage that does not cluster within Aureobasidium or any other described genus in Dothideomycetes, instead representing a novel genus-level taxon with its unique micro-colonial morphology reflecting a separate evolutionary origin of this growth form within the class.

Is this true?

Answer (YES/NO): YES